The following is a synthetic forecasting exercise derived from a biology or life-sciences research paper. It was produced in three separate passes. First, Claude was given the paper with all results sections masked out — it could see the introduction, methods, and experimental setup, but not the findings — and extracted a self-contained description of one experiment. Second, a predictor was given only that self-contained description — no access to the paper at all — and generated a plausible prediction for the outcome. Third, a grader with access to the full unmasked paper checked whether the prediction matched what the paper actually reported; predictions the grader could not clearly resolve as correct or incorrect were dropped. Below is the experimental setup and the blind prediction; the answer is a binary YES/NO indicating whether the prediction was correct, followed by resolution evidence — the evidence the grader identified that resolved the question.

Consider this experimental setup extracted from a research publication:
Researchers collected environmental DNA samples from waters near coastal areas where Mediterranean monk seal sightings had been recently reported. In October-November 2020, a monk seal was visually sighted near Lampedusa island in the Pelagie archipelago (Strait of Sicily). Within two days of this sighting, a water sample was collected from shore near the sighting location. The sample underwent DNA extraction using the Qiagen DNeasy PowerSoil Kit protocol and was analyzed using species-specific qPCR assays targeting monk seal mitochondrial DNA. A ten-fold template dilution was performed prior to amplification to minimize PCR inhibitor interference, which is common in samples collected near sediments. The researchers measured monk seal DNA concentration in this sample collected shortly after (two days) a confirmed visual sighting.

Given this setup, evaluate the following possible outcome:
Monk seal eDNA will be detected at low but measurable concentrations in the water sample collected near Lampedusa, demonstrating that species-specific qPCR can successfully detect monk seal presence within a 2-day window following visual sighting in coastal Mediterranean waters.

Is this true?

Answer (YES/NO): NO